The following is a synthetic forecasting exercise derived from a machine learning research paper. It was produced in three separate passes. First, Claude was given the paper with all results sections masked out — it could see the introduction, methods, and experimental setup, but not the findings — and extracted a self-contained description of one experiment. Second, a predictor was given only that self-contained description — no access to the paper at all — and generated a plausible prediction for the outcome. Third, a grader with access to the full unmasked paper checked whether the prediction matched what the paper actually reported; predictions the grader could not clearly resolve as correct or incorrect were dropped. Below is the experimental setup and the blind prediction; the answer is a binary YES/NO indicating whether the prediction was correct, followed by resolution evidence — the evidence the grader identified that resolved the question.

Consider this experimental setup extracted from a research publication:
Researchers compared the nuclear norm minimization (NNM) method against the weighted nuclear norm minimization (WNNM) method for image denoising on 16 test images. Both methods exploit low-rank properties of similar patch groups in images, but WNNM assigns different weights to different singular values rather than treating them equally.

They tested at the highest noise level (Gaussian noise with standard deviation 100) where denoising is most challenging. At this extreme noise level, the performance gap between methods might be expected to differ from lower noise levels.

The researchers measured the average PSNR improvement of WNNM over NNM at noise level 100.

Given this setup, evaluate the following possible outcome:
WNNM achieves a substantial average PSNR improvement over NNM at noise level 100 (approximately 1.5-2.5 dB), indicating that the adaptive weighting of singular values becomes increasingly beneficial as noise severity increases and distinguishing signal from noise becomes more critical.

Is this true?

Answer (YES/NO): YES